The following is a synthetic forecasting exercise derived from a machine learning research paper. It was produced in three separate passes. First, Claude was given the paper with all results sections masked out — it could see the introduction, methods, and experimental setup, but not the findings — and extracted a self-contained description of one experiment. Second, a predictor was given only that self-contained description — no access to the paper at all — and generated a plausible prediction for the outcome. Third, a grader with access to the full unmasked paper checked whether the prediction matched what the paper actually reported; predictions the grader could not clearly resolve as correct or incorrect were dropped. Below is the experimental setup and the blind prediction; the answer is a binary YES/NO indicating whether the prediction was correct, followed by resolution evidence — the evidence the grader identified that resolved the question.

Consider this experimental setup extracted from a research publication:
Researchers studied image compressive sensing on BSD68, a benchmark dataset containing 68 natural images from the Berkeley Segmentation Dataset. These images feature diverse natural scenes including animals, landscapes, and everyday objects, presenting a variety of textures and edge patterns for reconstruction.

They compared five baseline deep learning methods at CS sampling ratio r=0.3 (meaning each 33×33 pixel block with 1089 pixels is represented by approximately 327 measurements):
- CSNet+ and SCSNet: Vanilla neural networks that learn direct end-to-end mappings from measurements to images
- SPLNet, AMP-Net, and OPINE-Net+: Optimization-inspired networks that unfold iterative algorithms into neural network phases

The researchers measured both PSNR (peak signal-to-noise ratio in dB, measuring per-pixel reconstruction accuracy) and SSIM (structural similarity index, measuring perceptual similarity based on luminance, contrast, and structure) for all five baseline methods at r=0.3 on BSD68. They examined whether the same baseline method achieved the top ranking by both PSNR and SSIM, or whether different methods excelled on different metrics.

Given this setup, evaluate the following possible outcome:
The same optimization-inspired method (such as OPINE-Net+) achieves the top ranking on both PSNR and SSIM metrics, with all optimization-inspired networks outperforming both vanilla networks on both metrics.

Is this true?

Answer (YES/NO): YES